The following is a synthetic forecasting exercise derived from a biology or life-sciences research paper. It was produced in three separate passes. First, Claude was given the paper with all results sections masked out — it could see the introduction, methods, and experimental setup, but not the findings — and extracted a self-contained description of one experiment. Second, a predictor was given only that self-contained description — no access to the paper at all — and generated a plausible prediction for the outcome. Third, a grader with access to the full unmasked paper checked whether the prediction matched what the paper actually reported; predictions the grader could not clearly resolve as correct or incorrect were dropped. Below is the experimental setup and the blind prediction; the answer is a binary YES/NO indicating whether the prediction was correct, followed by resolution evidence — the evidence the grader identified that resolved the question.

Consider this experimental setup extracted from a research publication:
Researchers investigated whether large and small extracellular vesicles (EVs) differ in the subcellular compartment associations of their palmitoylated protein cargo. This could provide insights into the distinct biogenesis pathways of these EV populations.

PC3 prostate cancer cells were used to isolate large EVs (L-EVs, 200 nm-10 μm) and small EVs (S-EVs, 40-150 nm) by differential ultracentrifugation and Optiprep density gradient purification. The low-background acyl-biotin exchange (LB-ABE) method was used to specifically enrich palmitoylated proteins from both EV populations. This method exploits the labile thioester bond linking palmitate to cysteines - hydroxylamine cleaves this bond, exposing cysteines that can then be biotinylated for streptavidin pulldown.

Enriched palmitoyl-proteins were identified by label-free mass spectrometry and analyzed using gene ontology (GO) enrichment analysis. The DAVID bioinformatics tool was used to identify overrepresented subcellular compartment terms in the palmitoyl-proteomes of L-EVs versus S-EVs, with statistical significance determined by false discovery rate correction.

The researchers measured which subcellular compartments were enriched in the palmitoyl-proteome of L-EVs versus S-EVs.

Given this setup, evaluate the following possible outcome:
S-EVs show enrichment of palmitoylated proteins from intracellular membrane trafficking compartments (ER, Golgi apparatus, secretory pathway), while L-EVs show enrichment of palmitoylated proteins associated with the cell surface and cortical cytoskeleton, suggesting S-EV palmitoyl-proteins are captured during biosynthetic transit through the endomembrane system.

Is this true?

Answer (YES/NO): NO